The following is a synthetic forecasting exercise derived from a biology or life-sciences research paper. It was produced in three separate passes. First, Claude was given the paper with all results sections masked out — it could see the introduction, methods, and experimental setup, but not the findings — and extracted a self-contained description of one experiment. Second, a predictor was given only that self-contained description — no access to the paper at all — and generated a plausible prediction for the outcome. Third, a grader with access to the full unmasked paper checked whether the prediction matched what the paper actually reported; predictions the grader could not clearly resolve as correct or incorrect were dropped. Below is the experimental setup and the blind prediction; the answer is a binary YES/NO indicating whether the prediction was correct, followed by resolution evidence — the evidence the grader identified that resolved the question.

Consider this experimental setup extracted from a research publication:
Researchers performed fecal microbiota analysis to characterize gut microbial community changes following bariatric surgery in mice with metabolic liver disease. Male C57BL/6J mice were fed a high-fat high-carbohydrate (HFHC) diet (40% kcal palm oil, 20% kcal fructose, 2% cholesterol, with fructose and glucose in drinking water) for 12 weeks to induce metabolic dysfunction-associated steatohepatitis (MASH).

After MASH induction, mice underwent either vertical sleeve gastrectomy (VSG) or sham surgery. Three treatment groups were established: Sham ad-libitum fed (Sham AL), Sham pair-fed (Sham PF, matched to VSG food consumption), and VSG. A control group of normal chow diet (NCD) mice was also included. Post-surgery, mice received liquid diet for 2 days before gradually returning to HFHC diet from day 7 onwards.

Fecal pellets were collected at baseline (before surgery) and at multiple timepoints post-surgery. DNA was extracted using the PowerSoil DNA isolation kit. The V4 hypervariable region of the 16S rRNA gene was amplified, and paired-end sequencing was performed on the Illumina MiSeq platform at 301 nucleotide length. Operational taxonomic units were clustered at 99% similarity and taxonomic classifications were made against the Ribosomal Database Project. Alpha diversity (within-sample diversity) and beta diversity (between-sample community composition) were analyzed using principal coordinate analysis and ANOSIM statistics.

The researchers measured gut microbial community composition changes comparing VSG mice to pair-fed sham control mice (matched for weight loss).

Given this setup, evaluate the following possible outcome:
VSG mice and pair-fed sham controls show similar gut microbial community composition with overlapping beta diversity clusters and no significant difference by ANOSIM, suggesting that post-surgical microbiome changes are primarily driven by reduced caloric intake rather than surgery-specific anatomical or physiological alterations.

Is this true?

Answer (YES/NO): NO